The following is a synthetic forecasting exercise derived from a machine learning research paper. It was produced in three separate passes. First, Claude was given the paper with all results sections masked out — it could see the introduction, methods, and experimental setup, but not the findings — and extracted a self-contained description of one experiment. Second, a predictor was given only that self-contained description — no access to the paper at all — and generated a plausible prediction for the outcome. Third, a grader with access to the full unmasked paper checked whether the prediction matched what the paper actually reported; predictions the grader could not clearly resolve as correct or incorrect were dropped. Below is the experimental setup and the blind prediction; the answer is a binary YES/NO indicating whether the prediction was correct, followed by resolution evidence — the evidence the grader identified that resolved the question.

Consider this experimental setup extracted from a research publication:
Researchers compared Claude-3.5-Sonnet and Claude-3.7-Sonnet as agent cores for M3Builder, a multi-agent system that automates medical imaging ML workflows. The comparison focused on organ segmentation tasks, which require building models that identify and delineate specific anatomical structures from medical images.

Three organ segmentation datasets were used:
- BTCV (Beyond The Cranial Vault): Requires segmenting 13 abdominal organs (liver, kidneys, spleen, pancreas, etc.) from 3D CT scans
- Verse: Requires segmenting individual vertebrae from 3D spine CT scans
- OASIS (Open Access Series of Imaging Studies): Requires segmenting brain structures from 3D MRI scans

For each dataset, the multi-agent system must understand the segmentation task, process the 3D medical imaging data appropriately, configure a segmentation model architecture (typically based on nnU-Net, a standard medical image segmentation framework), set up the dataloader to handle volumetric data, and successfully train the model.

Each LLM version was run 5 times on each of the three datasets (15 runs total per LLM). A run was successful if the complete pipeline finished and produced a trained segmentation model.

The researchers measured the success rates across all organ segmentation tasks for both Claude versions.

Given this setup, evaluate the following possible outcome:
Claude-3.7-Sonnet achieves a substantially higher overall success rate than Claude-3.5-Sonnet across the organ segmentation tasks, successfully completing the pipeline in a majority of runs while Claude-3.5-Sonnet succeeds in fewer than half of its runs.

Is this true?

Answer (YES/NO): NO